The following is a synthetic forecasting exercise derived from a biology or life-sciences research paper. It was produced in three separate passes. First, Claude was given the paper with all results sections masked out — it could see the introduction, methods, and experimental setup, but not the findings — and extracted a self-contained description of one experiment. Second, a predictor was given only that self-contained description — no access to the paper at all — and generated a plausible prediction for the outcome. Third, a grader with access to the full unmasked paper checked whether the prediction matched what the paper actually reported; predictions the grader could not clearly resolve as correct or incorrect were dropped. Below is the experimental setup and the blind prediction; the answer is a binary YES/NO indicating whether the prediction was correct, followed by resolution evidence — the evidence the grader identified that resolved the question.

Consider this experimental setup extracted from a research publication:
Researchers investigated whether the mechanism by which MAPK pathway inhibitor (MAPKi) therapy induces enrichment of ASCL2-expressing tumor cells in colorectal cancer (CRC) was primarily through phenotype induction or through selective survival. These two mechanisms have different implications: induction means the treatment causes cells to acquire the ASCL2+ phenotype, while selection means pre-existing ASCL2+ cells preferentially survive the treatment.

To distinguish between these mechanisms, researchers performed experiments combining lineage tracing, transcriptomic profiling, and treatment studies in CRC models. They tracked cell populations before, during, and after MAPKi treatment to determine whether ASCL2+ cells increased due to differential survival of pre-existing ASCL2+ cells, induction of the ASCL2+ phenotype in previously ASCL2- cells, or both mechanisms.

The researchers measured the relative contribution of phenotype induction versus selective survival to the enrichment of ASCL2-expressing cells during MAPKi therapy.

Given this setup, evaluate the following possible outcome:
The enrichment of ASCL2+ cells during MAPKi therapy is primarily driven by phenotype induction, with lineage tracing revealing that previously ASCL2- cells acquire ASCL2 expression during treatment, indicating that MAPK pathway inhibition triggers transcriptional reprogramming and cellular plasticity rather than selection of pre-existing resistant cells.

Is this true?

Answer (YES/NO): YES